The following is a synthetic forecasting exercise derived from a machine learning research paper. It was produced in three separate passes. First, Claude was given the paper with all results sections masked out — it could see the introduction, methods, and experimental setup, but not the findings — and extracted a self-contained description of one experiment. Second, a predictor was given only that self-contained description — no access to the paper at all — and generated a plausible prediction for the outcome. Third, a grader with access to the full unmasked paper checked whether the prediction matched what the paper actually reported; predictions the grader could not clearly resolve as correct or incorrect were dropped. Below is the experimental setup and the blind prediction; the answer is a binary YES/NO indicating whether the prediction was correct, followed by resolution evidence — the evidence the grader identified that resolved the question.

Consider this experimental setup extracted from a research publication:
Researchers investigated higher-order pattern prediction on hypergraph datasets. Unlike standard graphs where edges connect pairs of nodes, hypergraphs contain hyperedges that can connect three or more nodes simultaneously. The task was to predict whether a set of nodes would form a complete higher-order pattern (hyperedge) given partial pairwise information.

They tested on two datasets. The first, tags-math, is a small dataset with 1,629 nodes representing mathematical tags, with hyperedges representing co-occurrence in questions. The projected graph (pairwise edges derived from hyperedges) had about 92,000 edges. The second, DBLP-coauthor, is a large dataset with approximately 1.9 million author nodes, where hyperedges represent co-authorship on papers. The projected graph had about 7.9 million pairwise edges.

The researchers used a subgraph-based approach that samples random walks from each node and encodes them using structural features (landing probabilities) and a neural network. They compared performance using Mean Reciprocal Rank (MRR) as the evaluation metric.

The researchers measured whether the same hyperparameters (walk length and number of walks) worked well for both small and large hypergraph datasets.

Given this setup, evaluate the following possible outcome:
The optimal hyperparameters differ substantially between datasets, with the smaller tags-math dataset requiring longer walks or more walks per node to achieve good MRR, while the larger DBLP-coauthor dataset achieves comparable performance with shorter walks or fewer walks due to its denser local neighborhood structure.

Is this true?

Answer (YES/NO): NO